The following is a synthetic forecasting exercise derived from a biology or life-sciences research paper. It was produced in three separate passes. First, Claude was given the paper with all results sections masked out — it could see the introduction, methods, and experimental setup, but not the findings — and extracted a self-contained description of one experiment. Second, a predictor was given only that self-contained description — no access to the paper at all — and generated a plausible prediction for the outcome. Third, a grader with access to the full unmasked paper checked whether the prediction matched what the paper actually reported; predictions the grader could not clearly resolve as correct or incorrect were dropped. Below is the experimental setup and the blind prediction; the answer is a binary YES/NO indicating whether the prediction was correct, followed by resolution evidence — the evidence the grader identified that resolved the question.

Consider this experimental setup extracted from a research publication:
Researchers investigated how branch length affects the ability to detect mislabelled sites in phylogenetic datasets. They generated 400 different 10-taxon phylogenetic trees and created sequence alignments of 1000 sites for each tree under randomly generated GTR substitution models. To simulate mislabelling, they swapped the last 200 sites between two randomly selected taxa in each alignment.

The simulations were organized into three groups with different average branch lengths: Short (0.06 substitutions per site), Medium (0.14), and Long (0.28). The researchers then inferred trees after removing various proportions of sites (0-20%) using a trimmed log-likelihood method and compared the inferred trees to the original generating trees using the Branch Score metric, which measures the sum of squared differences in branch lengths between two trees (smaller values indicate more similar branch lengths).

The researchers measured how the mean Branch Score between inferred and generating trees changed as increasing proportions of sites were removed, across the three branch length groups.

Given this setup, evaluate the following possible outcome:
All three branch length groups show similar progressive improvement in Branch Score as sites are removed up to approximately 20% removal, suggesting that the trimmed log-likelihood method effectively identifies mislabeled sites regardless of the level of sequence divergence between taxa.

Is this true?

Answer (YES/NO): NO